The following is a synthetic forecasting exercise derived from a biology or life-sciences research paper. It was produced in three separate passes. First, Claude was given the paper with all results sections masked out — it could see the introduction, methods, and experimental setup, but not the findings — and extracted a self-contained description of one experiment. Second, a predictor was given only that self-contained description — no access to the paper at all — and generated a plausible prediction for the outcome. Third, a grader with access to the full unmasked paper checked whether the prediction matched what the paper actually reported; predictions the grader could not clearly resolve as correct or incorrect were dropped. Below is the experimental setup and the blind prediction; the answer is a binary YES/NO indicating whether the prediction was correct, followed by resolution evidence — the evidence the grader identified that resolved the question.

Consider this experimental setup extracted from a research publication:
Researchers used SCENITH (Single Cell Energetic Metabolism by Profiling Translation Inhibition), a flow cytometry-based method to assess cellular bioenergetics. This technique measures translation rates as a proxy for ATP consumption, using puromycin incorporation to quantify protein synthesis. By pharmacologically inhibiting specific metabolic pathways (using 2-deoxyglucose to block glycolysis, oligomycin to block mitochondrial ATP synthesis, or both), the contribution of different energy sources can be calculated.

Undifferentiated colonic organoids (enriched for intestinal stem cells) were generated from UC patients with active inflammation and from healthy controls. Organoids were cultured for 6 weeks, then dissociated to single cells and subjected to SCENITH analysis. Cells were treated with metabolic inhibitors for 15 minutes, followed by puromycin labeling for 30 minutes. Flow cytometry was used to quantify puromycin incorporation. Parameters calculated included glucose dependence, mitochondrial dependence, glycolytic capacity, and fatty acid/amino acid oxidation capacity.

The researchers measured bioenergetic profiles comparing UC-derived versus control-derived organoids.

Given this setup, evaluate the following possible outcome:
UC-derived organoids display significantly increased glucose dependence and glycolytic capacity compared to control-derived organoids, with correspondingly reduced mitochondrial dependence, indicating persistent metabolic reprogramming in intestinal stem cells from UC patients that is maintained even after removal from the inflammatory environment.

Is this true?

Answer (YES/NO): YES